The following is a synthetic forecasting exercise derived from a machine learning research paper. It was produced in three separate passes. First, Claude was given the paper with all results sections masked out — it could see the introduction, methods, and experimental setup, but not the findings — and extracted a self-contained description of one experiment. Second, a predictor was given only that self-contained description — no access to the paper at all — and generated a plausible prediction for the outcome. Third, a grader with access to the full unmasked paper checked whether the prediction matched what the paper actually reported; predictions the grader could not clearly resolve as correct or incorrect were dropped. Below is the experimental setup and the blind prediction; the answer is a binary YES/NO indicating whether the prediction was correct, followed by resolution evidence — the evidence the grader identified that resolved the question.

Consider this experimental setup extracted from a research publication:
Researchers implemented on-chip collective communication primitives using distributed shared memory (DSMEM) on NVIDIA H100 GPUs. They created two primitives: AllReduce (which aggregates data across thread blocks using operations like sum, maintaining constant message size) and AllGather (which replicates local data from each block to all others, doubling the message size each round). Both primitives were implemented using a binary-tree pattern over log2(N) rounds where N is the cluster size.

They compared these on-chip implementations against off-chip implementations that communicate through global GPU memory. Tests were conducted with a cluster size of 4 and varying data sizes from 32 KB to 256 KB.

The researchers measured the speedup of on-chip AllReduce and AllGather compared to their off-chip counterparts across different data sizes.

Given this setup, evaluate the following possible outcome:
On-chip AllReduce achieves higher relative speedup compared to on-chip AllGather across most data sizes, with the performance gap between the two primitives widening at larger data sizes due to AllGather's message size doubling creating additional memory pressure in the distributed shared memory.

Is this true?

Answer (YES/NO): NO